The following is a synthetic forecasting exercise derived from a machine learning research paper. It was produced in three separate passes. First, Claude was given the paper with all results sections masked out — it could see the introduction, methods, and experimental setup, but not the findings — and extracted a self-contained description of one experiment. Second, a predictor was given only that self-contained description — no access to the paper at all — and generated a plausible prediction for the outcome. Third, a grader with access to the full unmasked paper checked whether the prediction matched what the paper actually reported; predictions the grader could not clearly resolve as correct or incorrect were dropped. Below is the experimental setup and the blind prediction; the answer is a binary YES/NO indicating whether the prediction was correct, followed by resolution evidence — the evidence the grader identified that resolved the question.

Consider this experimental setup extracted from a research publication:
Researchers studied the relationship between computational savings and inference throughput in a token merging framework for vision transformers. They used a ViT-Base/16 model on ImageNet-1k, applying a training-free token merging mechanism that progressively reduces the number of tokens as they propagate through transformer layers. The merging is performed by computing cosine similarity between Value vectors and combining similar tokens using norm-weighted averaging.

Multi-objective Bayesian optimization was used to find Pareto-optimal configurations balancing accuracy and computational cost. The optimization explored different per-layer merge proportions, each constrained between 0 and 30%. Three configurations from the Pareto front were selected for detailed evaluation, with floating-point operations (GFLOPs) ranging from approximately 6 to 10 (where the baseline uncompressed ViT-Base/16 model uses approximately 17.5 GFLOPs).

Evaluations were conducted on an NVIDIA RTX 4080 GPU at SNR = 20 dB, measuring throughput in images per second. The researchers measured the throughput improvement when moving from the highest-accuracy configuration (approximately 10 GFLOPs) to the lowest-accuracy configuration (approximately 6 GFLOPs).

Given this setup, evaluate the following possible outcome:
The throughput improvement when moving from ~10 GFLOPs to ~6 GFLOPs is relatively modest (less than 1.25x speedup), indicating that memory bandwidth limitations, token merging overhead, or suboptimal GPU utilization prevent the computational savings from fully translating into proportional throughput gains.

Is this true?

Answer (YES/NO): NO